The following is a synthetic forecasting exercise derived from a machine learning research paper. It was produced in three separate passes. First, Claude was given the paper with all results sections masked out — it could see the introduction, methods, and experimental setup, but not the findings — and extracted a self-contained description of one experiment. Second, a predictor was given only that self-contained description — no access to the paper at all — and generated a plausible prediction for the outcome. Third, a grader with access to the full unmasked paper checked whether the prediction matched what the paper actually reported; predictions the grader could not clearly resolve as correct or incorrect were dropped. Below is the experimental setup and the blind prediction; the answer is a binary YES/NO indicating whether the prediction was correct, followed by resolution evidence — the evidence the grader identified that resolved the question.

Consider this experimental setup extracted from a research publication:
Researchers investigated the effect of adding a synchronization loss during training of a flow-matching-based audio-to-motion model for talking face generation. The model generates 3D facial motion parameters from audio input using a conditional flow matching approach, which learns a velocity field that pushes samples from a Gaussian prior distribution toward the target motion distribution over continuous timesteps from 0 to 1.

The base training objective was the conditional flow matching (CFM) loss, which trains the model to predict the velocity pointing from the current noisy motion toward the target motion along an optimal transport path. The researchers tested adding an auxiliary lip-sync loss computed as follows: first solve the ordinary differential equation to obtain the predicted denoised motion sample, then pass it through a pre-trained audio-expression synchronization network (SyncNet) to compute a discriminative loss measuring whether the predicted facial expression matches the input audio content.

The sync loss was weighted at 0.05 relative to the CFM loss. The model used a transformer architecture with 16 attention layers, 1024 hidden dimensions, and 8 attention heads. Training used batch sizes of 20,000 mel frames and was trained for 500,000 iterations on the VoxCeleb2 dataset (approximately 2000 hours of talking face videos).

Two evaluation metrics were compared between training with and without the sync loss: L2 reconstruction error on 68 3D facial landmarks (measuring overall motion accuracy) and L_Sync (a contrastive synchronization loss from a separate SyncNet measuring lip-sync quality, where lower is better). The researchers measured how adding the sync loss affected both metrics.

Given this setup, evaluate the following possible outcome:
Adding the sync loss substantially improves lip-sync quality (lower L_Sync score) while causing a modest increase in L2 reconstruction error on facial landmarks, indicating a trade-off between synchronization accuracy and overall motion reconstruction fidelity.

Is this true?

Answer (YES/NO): NO